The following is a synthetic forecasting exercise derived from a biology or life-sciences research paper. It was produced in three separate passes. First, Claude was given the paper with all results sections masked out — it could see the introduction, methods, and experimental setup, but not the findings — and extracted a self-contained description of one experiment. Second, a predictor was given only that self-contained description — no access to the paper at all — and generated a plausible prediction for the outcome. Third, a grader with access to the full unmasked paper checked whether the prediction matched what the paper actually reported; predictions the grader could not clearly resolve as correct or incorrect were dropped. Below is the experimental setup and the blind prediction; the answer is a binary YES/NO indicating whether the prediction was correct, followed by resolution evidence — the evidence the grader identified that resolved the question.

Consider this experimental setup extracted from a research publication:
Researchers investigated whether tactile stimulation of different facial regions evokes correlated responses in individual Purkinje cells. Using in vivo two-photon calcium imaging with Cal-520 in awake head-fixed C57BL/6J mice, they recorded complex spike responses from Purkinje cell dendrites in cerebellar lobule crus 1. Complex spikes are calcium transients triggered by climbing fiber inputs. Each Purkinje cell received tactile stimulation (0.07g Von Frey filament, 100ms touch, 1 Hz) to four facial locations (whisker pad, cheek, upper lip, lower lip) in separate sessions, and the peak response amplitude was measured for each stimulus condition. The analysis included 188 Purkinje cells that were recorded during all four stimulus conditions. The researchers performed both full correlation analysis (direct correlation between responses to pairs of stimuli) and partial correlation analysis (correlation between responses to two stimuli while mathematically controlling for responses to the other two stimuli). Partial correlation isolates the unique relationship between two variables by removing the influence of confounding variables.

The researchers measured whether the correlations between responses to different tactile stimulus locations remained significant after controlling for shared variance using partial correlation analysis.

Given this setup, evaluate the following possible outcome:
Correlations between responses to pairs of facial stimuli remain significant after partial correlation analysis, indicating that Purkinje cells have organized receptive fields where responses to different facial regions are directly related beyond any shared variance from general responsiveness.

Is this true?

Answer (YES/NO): NO